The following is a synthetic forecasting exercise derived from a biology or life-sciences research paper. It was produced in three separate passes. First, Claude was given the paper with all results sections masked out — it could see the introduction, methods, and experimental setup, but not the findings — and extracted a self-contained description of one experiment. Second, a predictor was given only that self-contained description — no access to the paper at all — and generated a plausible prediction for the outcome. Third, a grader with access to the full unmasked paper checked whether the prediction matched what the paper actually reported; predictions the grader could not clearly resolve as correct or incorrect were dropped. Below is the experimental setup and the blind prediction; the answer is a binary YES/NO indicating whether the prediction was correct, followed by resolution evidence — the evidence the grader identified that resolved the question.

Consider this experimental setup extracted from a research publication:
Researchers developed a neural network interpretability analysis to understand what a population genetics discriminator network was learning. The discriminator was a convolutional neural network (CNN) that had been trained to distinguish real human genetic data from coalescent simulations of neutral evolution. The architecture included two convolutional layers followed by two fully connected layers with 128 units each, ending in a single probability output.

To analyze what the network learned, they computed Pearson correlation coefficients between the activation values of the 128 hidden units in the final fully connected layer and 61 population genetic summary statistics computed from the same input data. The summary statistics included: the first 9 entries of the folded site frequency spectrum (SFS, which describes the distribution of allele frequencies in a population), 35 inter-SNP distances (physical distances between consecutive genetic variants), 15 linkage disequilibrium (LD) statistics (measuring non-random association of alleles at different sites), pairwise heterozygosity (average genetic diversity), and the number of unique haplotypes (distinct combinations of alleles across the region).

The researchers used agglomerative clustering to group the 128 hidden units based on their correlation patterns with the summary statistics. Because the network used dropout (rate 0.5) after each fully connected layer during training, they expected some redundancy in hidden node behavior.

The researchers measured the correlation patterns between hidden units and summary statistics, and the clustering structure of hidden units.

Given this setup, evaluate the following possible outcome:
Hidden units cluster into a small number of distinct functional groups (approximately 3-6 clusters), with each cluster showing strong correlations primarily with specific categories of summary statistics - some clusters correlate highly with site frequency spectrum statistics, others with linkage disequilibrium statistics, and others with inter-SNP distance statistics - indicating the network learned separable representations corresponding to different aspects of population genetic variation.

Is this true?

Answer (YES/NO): NO